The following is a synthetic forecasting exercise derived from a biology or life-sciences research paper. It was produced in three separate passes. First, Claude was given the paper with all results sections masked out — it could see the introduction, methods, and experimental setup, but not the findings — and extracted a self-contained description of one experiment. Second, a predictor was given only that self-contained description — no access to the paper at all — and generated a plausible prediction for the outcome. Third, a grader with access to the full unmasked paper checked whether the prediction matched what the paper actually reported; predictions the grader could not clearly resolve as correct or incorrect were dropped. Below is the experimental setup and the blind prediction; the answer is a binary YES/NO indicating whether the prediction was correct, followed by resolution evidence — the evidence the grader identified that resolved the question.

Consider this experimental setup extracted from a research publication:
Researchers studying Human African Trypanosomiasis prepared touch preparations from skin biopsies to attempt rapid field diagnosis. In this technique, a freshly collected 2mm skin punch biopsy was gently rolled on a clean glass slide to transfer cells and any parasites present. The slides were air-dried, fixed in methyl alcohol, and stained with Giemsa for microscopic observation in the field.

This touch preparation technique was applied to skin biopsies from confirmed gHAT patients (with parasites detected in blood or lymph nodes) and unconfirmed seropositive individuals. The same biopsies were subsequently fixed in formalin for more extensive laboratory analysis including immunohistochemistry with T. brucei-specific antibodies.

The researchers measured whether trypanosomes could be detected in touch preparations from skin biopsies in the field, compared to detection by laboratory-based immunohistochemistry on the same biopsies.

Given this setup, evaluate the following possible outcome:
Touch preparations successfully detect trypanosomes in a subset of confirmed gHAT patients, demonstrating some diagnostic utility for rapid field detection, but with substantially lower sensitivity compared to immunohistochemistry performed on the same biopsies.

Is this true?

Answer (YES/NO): NO